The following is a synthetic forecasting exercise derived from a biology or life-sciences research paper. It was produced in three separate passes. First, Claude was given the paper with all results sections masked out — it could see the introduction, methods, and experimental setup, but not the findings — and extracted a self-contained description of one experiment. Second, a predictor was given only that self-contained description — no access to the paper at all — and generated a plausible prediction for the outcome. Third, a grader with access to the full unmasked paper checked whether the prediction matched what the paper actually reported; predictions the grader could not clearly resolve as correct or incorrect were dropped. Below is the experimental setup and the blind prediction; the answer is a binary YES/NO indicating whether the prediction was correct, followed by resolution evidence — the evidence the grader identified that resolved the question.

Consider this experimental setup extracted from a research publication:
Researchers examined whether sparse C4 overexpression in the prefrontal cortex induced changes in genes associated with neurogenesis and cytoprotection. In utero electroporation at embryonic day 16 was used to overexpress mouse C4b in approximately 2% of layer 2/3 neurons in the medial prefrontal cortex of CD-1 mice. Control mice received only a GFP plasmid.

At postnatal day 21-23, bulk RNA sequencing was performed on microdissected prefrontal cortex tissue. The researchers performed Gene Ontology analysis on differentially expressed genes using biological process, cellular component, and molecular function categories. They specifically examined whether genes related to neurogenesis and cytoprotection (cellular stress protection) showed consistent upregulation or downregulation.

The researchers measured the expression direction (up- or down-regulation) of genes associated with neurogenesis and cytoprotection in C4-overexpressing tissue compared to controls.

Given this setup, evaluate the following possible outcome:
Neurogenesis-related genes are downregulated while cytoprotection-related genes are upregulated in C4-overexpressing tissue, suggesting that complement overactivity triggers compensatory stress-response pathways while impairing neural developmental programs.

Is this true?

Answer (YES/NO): NO